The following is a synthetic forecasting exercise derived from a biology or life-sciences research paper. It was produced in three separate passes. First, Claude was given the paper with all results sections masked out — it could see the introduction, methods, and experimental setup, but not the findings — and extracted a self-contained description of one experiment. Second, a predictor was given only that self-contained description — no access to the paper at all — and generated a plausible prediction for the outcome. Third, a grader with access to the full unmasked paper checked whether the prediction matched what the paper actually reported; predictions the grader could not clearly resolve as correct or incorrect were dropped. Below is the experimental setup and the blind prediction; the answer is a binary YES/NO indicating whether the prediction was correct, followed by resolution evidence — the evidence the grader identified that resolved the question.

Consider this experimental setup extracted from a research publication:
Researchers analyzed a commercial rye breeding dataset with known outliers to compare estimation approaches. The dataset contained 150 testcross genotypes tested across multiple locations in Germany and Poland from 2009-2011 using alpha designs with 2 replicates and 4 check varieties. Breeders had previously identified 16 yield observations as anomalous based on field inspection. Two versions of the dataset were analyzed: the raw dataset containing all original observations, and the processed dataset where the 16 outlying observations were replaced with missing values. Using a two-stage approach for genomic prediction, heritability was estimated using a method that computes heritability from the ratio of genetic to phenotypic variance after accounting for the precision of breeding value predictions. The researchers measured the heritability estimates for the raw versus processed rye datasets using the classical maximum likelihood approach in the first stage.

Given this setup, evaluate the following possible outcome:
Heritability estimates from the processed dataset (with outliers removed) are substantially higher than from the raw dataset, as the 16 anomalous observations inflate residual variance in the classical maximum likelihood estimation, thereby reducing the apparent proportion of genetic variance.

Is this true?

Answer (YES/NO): YES